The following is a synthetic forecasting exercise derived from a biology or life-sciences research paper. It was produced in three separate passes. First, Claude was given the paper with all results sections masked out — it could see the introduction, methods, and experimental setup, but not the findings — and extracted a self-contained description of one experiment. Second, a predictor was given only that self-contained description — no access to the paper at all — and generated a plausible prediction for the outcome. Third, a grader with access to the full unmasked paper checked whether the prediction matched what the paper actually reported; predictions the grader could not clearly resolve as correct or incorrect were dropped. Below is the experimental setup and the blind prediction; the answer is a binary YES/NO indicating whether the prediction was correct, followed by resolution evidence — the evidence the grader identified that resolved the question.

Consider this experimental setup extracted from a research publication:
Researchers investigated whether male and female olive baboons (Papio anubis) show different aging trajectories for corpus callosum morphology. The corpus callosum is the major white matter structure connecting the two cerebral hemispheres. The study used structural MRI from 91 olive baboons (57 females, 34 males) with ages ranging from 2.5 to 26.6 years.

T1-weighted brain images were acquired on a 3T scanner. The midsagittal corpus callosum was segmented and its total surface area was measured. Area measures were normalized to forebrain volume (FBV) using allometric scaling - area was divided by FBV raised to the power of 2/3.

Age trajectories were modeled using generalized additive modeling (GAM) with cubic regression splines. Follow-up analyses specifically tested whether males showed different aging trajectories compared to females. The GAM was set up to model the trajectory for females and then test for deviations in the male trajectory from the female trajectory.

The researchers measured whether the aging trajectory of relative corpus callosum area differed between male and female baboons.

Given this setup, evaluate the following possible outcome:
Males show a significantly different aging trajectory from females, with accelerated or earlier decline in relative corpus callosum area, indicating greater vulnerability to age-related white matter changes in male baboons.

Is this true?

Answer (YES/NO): NO